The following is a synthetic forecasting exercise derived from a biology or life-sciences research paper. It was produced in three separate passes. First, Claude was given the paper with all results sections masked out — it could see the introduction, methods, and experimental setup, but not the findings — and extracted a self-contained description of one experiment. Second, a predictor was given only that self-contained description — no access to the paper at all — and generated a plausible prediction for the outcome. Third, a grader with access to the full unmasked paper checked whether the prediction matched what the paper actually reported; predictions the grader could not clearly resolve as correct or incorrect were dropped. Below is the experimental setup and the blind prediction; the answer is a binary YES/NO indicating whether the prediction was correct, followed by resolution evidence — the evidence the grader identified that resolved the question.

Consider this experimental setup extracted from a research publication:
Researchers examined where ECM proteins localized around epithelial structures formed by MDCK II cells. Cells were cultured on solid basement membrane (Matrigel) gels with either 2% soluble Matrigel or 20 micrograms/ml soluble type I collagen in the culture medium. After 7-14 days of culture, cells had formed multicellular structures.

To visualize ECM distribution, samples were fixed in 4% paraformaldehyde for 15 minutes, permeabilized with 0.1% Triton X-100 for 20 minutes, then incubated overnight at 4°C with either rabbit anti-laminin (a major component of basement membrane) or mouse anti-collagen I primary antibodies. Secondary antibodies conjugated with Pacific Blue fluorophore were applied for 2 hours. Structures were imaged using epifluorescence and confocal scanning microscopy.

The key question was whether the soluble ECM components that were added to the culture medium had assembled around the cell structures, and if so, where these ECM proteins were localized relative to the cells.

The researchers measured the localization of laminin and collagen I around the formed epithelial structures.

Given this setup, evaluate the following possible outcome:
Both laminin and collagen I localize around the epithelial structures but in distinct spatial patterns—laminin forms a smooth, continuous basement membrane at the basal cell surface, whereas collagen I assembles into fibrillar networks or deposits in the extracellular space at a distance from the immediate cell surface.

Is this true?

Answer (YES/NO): NO